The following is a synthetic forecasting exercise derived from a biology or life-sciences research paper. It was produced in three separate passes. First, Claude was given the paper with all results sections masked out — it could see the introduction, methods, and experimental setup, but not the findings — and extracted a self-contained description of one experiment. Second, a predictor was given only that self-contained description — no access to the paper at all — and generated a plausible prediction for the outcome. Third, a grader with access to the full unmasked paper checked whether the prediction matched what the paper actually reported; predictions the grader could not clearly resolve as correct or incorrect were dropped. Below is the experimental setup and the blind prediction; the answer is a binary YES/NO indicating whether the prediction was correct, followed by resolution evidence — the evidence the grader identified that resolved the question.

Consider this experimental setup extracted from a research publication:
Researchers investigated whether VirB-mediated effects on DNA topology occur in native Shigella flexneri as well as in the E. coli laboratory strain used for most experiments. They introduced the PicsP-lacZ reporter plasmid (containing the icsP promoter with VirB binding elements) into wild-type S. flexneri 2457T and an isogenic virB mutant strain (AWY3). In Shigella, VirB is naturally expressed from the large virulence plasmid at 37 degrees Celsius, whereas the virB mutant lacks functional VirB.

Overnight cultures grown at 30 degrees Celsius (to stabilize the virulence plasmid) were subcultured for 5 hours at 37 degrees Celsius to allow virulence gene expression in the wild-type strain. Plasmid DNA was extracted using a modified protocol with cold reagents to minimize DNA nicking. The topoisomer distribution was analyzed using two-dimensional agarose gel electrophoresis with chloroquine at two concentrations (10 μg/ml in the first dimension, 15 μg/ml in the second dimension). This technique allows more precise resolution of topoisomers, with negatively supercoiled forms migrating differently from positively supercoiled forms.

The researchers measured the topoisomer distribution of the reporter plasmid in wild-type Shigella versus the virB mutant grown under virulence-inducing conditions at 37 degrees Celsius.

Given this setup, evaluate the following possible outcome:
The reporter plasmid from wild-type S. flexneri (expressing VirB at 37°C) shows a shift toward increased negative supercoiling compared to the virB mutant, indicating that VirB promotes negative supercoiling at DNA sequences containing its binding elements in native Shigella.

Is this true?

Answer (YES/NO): NO